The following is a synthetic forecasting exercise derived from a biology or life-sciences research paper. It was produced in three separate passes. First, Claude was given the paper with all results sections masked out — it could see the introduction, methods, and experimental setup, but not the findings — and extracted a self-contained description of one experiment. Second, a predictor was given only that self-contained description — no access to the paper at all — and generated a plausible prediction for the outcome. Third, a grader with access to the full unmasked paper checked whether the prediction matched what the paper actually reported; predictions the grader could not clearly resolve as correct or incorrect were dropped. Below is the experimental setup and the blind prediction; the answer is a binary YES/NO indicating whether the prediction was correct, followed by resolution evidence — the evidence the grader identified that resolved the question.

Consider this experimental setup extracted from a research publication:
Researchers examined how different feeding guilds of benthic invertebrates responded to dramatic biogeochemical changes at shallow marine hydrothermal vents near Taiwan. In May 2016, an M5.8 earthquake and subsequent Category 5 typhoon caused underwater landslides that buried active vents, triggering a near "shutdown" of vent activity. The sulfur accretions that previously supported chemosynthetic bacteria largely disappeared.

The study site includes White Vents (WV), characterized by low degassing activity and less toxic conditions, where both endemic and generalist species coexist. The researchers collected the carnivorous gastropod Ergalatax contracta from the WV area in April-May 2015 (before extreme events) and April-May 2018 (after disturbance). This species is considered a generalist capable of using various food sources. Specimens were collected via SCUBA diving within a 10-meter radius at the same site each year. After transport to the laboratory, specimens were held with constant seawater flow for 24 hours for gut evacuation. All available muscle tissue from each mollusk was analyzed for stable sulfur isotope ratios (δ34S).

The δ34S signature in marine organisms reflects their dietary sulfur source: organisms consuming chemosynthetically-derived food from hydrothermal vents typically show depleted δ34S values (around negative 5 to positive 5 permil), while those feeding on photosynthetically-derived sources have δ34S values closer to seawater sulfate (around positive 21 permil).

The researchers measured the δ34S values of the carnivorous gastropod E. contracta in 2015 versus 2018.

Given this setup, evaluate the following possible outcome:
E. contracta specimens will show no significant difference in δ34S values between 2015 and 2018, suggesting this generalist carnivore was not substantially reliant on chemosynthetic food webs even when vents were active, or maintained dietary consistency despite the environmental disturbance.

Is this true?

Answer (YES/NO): NO